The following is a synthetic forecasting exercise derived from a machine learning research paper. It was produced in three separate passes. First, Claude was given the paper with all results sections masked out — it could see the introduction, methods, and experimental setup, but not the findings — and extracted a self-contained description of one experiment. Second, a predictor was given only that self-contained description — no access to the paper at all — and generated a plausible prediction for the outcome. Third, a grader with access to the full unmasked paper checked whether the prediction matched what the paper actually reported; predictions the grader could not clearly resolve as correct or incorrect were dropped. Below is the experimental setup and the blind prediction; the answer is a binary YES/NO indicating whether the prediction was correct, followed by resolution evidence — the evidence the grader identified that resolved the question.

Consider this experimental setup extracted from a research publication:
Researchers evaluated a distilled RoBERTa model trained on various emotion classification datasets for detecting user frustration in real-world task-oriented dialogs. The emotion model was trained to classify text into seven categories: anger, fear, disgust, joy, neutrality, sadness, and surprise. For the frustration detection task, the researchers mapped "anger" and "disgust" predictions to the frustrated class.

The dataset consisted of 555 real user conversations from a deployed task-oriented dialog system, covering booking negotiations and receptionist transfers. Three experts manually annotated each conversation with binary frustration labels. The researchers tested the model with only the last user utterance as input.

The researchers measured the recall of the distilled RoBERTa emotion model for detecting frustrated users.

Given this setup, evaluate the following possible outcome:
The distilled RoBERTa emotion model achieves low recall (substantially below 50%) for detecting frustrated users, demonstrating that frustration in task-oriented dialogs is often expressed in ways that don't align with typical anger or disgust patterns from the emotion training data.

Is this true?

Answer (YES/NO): YES